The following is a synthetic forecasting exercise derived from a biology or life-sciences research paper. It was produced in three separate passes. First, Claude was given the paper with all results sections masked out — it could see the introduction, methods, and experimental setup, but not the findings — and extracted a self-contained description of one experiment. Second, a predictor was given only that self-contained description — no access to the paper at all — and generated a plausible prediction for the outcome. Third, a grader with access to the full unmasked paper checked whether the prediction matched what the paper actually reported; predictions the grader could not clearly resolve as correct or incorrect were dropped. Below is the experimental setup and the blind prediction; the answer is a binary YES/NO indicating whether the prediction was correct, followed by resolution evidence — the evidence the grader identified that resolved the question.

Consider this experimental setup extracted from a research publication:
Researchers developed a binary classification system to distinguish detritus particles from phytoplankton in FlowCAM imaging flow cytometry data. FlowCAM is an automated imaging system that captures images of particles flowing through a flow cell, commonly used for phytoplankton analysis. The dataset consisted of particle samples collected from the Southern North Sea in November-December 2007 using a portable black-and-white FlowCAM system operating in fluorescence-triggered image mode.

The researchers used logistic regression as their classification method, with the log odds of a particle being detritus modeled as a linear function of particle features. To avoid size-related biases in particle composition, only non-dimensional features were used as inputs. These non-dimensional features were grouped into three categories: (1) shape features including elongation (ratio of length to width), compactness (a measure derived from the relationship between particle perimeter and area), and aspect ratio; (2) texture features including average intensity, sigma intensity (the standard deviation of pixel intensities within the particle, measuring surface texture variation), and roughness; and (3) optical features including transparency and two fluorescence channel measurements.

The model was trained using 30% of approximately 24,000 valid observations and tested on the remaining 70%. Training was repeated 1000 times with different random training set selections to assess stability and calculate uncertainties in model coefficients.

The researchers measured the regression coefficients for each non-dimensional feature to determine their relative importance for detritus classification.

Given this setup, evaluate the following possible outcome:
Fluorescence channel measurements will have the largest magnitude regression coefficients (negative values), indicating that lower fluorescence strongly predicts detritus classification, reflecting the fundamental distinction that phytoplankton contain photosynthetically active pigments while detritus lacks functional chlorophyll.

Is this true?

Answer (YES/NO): NO